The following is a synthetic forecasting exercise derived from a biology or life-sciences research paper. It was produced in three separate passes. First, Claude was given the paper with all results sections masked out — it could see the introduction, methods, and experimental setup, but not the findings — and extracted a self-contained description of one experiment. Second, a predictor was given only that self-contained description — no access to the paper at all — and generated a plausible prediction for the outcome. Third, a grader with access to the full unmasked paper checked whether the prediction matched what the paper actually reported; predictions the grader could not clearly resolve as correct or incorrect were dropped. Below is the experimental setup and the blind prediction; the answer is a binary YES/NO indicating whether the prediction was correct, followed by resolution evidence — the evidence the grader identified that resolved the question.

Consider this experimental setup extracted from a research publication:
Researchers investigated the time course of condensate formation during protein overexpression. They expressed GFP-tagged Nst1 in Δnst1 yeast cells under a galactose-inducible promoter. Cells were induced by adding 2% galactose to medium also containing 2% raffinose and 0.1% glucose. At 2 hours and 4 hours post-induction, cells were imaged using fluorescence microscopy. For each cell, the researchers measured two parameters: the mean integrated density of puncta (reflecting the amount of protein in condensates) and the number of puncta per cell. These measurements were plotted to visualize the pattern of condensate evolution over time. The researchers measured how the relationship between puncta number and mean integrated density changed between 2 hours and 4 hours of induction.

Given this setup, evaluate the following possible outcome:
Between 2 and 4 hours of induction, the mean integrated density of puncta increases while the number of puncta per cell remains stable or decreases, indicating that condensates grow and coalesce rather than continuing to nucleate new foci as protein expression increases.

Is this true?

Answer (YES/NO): YES